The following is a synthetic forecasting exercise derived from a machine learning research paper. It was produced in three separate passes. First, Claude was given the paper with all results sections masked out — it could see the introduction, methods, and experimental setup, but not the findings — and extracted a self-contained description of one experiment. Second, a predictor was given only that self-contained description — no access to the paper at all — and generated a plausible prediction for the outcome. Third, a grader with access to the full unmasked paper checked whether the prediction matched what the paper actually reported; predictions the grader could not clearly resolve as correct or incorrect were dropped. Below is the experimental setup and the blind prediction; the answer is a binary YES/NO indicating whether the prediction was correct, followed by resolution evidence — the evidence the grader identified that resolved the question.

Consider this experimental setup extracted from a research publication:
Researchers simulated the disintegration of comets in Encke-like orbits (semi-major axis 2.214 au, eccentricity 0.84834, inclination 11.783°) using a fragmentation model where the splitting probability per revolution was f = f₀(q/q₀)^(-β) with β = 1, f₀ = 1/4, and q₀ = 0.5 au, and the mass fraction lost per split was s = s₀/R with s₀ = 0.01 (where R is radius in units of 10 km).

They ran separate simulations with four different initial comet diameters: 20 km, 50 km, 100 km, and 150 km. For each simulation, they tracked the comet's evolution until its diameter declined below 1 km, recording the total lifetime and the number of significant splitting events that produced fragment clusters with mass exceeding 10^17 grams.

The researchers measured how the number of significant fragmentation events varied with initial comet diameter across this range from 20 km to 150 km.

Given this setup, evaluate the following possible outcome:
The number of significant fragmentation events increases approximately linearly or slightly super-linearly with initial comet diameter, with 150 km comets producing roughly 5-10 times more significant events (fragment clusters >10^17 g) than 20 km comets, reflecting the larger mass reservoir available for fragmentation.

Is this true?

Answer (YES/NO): NO